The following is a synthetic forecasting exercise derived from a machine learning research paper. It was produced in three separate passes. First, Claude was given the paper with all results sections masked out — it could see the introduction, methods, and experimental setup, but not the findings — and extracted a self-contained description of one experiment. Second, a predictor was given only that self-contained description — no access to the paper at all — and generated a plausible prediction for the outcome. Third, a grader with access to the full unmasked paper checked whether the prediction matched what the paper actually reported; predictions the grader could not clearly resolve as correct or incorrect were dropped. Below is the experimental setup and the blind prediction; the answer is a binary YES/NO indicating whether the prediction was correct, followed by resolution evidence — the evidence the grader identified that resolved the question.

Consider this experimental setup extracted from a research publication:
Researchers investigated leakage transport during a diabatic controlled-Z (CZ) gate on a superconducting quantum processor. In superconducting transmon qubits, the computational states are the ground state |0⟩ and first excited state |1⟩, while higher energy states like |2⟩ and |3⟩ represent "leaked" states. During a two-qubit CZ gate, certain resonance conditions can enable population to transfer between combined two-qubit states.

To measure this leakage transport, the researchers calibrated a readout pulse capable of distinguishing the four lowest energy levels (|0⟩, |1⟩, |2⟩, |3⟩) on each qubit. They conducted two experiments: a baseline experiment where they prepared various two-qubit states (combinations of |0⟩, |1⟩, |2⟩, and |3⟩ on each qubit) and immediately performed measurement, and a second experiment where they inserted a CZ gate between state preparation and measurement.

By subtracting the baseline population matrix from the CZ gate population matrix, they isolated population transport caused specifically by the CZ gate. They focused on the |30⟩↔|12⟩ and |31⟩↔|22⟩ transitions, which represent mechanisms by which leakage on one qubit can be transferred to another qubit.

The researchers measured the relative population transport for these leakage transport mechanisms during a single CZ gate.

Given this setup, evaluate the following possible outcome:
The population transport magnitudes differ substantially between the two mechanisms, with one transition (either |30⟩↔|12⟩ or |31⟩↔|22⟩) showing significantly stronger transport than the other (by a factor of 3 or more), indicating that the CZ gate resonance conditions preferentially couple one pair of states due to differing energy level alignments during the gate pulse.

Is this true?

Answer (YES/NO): YES